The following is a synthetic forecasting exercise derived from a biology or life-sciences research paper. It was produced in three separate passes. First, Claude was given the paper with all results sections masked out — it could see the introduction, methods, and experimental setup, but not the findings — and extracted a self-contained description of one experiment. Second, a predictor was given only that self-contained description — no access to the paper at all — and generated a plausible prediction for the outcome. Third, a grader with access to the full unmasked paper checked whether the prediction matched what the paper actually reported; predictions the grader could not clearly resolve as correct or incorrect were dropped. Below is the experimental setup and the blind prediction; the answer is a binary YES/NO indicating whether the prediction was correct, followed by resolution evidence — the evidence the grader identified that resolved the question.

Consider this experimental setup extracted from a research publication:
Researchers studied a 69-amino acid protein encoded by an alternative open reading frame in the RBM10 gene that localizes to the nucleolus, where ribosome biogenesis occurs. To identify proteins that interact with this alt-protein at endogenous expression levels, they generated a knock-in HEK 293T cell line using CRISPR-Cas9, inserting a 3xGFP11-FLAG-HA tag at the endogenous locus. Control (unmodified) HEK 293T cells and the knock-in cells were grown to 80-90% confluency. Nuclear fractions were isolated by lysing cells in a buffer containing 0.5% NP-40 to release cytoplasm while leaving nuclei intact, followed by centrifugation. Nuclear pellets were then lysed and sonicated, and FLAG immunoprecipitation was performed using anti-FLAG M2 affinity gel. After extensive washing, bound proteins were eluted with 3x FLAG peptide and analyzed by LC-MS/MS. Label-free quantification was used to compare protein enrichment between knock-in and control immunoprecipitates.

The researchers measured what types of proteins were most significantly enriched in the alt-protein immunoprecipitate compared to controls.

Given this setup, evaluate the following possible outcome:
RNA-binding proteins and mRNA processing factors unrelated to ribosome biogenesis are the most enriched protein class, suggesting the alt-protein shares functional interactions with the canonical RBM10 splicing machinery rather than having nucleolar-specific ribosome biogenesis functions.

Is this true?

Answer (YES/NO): NO